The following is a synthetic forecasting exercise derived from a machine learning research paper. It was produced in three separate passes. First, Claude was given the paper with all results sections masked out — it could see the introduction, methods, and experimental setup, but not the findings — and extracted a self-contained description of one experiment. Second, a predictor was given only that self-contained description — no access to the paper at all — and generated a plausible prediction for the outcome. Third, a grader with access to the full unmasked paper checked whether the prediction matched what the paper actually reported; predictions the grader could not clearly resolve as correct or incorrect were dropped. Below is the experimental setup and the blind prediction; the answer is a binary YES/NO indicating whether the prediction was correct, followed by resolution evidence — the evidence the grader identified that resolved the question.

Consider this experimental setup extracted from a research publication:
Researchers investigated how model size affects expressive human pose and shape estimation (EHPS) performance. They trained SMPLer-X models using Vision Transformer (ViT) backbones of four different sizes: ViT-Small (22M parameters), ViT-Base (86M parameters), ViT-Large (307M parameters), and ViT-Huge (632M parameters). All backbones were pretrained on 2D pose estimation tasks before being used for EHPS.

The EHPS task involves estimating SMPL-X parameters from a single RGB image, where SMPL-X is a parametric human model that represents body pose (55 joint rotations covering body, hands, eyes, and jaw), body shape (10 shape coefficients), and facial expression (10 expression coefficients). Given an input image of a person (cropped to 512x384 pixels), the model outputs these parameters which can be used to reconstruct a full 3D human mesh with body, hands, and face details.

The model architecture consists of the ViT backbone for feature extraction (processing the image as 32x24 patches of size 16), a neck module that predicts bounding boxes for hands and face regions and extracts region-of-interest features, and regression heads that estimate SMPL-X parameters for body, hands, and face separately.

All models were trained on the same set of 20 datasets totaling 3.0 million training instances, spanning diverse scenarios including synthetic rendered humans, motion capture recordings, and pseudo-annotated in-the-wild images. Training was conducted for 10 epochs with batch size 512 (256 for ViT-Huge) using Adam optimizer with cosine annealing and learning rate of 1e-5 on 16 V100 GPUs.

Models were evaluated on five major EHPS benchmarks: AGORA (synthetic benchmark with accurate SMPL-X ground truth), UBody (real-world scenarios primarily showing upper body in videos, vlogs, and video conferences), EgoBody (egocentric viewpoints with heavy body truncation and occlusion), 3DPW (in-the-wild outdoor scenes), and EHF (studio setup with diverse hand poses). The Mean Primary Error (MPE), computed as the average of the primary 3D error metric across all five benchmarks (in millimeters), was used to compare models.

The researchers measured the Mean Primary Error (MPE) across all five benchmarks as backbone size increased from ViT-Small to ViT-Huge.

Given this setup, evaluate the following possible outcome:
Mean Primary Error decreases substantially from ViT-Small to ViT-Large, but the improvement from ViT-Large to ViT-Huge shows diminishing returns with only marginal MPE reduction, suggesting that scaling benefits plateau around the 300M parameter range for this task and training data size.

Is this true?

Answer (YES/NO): YES